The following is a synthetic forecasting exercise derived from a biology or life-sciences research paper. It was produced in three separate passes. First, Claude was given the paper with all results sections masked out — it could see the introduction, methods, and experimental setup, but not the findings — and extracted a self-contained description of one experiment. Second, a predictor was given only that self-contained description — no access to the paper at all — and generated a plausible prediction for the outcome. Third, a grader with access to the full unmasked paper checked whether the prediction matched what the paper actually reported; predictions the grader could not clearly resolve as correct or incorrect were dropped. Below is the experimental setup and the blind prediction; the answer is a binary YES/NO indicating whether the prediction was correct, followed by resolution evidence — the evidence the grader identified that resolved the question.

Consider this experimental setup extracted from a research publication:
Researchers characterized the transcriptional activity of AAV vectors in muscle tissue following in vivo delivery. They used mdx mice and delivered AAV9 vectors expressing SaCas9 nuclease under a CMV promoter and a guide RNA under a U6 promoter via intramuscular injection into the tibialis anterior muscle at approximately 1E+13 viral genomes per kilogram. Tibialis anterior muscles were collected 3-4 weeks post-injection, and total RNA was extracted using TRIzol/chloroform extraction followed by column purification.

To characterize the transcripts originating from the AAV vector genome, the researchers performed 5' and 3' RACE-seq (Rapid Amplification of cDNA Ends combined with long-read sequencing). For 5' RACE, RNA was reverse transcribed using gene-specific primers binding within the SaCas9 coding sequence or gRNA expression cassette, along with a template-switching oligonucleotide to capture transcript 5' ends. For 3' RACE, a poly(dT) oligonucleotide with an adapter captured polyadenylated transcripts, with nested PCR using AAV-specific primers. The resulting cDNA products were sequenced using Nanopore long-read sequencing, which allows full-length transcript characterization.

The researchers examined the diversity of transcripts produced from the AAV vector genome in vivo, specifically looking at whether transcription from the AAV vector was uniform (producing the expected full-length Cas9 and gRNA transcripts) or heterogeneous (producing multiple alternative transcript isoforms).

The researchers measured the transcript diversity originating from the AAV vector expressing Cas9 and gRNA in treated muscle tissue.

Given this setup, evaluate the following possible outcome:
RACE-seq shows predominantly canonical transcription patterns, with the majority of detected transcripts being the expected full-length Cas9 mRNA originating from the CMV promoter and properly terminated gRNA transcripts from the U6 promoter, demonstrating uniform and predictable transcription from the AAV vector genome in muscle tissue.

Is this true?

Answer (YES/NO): NO